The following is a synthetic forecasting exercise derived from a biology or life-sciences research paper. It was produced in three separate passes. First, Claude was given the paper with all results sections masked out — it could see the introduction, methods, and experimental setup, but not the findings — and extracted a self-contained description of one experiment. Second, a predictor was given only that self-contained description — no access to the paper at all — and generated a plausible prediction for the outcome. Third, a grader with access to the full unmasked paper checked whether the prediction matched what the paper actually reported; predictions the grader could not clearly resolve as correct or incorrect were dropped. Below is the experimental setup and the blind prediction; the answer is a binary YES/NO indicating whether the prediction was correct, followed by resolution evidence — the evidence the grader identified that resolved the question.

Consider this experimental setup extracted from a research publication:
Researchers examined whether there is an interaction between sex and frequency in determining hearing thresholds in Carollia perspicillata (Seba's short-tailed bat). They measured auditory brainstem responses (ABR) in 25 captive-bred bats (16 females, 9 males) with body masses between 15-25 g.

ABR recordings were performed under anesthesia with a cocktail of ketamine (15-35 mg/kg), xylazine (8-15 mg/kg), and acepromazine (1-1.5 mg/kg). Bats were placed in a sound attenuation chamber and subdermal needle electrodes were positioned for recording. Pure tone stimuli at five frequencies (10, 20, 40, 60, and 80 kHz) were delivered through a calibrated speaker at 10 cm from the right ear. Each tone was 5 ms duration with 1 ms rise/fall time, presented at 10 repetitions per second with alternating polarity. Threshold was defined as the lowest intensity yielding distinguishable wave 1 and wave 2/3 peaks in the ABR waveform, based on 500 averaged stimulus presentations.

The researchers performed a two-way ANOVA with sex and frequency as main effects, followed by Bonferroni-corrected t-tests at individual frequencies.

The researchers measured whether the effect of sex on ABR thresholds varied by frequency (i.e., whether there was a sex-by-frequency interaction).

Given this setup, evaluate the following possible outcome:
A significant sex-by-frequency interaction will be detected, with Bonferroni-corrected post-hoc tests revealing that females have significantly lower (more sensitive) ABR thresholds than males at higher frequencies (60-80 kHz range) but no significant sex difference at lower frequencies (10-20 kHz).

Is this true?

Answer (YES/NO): NO